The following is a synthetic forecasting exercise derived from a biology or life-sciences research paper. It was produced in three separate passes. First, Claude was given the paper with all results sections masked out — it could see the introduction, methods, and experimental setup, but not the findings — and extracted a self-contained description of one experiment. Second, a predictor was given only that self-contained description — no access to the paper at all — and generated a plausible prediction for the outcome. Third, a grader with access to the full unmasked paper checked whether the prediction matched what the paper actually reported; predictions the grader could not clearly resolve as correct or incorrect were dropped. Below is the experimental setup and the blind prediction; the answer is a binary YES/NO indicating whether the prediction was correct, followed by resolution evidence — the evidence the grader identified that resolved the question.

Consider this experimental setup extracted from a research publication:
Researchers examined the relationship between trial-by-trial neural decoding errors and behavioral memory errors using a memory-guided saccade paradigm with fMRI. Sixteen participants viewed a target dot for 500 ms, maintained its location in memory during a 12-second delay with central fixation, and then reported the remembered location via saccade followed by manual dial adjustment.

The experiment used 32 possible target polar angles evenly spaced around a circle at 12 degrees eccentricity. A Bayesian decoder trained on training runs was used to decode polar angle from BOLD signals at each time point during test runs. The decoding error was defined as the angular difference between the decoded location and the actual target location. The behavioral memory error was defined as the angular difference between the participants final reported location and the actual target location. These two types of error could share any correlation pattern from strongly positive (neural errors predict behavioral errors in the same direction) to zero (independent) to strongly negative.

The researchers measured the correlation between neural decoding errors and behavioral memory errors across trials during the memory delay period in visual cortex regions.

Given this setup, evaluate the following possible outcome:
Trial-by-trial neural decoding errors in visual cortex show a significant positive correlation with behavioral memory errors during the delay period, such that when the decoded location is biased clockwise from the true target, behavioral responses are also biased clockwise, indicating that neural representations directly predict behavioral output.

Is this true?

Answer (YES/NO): YES